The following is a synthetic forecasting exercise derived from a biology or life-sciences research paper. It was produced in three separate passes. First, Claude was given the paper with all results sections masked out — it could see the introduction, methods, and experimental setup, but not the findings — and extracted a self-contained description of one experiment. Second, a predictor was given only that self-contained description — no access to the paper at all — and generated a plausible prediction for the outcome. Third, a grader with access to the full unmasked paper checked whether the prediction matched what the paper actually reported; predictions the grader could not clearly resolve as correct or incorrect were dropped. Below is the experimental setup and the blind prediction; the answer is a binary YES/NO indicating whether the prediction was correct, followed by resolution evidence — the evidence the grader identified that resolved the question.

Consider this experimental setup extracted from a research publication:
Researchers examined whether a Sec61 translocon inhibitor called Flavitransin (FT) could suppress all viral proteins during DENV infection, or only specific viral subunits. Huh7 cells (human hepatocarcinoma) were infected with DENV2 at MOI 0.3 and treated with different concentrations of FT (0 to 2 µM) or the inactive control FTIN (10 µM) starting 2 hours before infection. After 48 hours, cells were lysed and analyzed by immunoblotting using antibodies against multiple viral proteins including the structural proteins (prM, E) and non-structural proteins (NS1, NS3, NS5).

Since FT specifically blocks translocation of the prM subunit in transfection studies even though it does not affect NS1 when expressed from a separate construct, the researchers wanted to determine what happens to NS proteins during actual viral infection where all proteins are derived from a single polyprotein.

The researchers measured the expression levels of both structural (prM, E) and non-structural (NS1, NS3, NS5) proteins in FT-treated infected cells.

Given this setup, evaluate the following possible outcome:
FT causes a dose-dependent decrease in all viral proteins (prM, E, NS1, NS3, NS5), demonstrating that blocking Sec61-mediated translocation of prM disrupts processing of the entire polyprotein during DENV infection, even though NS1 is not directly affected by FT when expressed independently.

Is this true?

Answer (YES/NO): YES